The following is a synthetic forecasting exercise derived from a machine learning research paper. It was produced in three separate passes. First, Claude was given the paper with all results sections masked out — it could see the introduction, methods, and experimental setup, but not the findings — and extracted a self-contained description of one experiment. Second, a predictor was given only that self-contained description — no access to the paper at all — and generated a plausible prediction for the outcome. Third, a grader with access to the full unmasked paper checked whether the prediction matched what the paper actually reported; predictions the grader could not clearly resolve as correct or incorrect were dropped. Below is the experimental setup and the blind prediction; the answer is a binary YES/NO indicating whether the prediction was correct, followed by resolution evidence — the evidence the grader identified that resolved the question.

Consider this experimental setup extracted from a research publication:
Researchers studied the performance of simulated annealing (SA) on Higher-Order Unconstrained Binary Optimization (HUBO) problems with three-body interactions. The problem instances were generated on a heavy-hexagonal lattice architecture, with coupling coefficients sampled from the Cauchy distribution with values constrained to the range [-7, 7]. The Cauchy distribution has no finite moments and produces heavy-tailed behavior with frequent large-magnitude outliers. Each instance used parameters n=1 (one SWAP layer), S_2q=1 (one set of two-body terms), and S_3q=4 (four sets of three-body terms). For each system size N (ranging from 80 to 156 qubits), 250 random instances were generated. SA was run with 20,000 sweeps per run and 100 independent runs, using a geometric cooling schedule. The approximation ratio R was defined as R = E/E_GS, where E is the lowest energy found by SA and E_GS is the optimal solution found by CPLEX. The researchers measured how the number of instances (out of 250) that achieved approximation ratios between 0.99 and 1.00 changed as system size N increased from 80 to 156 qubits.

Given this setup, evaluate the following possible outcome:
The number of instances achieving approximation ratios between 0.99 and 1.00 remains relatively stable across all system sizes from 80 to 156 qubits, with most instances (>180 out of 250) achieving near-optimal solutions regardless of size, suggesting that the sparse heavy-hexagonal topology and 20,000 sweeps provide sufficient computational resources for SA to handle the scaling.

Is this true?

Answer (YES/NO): NO